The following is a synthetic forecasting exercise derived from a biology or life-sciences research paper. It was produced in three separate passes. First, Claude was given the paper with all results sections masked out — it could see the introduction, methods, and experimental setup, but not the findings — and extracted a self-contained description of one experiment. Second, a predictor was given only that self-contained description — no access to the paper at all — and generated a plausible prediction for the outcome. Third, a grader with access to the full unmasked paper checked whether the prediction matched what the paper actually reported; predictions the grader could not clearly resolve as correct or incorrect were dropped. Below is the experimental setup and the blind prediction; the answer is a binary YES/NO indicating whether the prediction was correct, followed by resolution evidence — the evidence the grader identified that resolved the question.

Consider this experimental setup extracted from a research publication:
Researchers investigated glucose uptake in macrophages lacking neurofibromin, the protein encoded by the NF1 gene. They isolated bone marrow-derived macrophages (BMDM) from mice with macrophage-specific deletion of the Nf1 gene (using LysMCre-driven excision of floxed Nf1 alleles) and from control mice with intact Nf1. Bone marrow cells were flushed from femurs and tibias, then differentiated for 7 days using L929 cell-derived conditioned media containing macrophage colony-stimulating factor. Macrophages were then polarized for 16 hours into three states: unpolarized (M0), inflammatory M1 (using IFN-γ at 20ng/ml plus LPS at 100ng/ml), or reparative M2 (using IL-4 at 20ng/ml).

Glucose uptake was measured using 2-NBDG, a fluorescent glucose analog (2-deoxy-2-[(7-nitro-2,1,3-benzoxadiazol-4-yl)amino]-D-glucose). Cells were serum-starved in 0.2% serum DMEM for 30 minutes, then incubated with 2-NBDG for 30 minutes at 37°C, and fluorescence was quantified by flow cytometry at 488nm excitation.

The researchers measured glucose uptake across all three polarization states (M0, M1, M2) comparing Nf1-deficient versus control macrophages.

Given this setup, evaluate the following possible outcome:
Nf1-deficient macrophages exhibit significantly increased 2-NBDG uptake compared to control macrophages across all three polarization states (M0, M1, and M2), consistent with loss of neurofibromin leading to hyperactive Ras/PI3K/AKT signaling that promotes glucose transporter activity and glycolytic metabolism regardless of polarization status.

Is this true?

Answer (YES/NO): YES